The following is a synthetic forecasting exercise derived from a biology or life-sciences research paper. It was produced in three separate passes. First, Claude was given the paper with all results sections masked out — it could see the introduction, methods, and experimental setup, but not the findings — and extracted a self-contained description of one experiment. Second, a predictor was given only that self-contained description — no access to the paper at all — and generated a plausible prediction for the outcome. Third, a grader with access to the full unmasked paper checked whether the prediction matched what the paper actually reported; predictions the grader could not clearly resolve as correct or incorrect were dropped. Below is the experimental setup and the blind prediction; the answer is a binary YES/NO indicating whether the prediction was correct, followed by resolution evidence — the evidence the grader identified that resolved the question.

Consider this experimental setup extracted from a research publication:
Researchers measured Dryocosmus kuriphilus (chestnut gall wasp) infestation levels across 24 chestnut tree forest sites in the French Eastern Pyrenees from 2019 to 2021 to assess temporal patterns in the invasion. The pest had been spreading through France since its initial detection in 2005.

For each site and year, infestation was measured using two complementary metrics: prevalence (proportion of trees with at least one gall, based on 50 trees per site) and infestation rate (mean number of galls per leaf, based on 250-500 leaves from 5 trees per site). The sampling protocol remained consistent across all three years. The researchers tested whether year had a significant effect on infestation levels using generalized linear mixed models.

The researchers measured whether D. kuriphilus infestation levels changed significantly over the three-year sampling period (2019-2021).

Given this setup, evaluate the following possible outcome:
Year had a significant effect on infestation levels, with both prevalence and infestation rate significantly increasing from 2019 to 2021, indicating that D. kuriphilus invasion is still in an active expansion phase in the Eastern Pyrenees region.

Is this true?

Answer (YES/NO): NO